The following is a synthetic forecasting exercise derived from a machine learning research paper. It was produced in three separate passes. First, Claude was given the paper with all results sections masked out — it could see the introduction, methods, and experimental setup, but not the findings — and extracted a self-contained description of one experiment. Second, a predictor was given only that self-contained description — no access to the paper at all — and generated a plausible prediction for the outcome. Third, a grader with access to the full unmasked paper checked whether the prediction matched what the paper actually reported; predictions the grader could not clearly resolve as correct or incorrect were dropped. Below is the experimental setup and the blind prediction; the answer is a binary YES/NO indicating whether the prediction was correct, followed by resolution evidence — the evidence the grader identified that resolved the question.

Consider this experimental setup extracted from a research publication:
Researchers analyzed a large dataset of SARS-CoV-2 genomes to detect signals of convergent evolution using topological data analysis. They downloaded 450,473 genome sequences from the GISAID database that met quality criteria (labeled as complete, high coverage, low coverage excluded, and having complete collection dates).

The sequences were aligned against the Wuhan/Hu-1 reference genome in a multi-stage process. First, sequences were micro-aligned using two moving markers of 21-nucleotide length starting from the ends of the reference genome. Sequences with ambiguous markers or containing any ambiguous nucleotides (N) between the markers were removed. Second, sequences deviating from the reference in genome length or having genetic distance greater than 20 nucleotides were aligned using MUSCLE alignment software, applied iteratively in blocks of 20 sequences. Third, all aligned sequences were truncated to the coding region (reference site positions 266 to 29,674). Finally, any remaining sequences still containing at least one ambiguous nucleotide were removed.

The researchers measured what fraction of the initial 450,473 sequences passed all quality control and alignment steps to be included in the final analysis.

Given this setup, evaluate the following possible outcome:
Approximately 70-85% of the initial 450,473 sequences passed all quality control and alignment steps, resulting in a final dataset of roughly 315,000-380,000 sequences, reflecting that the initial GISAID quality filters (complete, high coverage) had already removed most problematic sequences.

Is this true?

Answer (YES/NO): NO